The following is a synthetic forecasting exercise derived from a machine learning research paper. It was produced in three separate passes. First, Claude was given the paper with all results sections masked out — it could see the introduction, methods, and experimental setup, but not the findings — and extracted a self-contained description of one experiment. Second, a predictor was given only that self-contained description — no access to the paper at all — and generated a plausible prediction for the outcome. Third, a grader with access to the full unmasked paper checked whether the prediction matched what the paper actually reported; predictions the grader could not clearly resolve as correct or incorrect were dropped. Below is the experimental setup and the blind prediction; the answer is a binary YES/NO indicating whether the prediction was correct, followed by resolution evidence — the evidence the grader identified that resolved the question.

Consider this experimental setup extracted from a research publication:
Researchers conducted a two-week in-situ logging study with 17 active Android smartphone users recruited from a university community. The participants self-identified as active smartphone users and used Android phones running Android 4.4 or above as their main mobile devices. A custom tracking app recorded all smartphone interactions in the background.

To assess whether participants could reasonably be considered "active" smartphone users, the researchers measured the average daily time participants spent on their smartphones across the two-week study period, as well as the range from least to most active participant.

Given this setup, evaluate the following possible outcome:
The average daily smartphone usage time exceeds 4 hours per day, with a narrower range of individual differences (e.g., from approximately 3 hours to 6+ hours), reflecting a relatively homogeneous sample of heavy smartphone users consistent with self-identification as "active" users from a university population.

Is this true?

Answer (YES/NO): NO